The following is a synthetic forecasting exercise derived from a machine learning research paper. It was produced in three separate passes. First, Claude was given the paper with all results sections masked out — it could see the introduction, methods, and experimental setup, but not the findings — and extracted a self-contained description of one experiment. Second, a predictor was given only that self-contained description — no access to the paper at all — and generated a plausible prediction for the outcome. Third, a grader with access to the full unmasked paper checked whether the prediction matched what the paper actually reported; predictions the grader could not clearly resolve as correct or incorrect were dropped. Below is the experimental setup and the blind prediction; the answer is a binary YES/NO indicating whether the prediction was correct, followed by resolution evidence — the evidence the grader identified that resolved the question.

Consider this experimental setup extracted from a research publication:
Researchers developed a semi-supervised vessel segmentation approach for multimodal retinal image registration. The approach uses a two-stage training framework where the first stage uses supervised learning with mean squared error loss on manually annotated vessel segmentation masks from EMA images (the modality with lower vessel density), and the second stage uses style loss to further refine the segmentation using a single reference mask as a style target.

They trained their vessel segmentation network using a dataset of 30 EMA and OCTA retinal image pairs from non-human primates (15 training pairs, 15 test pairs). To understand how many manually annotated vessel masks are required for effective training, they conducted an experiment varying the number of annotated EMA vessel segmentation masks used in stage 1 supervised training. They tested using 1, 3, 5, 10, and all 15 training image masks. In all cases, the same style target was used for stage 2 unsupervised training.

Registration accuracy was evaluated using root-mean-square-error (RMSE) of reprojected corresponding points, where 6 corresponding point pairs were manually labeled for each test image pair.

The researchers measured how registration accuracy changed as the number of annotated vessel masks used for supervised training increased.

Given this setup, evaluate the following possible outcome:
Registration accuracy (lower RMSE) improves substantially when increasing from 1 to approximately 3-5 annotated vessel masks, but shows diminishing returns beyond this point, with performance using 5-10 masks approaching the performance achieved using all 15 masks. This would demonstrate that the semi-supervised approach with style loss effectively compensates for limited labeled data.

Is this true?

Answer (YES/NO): NO